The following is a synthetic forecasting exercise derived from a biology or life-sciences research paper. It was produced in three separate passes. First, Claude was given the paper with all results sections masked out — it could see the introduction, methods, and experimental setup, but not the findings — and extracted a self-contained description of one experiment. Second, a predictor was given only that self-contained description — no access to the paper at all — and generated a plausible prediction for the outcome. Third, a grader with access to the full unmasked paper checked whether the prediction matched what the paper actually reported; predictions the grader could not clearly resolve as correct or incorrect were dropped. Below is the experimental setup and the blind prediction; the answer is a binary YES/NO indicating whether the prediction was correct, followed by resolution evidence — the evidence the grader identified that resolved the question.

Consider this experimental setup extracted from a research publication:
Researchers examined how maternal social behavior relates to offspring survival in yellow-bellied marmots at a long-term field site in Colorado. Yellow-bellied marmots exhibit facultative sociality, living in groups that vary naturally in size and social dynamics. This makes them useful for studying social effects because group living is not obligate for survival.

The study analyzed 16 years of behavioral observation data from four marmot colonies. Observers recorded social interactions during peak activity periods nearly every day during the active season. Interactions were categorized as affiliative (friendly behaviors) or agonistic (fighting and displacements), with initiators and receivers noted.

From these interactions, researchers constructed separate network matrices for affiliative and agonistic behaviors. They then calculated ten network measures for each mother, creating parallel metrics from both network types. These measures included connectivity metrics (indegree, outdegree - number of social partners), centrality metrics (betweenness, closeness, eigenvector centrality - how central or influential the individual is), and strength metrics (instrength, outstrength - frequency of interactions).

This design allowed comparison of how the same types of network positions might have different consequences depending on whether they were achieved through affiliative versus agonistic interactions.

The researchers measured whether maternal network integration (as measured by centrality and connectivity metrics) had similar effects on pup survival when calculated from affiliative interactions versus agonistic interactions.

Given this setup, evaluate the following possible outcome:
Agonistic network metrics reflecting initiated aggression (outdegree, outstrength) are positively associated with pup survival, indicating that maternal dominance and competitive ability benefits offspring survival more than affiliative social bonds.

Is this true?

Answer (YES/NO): NO